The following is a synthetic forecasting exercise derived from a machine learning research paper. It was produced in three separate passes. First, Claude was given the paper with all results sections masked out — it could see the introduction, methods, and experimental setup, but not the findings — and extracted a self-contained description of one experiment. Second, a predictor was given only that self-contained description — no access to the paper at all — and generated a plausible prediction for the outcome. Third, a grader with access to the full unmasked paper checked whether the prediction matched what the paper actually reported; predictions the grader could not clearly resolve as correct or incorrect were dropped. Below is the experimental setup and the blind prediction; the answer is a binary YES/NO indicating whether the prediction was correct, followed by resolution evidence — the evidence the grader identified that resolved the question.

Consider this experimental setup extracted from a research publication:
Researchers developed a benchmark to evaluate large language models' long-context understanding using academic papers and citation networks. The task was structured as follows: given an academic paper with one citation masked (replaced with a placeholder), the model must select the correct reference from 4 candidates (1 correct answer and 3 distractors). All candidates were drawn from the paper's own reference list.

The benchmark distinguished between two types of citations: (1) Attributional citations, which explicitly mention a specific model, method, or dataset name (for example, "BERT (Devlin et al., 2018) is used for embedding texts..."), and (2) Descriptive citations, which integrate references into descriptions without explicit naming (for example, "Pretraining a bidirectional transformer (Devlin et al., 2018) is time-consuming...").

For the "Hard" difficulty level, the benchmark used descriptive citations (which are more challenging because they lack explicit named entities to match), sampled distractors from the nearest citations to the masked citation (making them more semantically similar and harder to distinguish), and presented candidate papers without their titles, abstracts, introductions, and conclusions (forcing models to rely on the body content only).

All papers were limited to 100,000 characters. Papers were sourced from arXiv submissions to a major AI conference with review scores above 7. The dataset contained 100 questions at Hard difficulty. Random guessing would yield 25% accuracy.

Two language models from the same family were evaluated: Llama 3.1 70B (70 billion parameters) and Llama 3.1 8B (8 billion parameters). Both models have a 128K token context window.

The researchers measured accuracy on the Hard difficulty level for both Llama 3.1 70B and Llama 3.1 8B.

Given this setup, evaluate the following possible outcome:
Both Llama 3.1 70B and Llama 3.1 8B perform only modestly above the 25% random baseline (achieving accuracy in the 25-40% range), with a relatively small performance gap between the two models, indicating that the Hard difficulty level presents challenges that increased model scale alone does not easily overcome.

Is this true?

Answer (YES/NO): NO